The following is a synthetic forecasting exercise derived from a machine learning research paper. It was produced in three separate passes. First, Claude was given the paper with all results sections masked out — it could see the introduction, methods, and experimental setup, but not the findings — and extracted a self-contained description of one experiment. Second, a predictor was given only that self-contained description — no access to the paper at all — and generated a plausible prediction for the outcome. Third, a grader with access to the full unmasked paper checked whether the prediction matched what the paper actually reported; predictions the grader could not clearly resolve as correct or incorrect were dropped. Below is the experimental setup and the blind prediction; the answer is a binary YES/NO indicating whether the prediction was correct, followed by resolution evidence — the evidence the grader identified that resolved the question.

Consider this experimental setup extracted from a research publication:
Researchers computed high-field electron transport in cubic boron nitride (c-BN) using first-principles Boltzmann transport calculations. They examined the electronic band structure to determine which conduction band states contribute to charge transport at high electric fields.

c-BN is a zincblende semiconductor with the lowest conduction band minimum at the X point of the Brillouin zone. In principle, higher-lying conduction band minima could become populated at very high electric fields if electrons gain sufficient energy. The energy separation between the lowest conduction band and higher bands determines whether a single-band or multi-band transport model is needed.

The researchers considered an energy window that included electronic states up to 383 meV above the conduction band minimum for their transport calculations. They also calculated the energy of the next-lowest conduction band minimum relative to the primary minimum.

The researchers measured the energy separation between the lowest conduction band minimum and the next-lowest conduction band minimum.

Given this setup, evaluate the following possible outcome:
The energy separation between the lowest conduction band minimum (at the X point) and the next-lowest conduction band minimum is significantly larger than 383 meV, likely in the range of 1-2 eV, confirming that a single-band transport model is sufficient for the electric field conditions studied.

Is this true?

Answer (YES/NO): NO